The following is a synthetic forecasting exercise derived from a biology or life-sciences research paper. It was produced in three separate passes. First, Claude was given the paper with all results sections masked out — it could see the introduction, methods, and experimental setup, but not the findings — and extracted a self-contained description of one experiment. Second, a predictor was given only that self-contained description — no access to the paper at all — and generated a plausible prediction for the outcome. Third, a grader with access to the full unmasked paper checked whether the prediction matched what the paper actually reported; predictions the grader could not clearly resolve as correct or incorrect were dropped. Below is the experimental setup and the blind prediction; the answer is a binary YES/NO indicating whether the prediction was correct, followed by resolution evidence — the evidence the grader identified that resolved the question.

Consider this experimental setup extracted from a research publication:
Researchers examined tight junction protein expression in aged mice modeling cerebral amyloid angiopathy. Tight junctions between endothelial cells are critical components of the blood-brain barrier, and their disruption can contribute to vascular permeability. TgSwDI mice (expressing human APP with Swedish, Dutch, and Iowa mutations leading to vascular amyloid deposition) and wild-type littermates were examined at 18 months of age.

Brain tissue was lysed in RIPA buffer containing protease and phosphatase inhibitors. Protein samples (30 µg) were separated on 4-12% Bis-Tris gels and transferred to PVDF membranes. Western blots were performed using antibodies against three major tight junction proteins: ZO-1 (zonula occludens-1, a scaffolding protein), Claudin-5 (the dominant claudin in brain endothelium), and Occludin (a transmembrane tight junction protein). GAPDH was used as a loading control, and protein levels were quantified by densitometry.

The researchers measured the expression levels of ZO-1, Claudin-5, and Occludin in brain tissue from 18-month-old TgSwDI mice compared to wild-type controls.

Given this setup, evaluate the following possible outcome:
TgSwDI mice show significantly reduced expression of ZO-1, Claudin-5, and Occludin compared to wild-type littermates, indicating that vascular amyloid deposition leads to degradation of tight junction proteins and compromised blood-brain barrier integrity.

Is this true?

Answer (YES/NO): NO